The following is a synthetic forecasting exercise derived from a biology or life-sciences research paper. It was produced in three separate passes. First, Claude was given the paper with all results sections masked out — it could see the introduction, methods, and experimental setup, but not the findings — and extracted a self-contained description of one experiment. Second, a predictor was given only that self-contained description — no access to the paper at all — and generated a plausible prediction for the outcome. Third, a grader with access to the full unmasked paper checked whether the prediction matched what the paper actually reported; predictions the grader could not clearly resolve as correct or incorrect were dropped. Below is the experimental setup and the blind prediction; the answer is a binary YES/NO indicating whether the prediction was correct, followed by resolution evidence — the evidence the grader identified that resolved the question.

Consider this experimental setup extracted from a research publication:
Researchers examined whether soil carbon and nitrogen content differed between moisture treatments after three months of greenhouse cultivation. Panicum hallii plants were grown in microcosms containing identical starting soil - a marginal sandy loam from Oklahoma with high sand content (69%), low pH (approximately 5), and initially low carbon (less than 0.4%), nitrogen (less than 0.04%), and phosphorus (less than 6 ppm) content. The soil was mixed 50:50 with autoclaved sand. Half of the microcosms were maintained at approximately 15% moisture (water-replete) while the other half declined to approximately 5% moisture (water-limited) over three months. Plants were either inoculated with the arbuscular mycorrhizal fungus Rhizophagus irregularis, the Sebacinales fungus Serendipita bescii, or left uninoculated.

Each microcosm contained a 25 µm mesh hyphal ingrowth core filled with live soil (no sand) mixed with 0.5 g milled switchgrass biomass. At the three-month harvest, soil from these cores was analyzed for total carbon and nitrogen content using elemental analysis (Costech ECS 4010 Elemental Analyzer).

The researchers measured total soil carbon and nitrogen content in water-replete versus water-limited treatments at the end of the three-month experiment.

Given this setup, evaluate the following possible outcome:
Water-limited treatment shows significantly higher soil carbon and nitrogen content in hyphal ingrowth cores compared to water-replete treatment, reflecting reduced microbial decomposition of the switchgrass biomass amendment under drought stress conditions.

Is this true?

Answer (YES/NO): NO